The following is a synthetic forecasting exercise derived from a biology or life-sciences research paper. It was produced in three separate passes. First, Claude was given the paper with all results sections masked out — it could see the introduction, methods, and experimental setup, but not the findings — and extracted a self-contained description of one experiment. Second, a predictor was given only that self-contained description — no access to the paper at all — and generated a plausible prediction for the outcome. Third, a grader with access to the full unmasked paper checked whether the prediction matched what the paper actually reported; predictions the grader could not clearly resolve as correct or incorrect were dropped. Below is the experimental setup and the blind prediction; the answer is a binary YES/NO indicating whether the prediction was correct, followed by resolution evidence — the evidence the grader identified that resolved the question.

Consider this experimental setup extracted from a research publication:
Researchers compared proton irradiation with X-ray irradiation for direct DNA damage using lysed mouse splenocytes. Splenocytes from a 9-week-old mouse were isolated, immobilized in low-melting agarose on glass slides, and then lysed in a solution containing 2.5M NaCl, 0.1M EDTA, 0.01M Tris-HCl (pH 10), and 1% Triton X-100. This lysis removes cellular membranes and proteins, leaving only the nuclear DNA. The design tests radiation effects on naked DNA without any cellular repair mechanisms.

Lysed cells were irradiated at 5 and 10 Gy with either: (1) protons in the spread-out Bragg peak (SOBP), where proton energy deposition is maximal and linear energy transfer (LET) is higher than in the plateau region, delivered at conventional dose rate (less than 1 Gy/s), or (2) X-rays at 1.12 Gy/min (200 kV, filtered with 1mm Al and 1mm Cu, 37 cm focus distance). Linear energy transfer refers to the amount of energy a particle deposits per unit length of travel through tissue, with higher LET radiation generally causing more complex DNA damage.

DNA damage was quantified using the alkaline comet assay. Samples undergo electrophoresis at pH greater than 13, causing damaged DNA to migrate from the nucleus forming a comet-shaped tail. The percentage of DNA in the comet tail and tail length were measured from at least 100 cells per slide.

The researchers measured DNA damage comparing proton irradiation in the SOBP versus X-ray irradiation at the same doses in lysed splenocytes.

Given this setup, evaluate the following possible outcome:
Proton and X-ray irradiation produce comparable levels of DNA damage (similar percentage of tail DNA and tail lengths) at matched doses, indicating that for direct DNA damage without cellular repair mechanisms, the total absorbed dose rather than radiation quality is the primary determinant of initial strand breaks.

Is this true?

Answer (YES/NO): NO